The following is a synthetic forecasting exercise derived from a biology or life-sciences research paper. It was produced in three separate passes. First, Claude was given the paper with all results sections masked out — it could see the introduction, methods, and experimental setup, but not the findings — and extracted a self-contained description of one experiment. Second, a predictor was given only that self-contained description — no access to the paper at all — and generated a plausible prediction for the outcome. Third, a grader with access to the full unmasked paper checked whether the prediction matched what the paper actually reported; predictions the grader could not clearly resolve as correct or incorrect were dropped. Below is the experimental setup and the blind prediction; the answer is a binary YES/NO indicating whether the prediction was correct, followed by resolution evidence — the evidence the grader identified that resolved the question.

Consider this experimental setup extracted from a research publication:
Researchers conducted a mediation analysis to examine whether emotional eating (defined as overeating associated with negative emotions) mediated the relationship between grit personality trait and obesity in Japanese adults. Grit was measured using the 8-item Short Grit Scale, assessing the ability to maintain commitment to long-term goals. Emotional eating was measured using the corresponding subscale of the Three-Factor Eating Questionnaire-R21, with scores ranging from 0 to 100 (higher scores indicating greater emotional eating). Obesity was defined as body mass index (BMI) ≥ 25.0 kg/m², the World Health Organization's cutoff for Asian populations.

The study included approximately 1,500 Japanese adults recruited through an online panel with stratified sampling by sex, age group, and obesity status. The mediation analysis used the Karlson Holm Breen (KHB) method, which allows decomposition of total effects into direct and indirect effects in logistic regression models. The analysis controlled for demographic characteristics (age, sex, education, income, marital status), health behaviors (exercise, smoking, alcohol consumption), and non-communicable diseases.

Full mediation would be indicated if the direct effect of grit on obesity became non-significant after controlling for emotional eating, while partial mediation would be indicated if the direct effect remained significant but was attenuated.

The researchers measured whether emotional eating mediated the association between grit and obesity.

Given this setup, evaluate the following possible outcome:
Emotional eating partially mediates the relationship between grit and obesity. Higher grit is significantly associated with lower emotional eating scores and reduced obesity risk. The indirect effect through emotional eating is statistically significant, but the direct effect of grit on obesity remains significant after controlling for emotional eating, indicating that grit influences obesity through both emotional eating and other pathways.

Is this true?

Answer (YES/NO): NO